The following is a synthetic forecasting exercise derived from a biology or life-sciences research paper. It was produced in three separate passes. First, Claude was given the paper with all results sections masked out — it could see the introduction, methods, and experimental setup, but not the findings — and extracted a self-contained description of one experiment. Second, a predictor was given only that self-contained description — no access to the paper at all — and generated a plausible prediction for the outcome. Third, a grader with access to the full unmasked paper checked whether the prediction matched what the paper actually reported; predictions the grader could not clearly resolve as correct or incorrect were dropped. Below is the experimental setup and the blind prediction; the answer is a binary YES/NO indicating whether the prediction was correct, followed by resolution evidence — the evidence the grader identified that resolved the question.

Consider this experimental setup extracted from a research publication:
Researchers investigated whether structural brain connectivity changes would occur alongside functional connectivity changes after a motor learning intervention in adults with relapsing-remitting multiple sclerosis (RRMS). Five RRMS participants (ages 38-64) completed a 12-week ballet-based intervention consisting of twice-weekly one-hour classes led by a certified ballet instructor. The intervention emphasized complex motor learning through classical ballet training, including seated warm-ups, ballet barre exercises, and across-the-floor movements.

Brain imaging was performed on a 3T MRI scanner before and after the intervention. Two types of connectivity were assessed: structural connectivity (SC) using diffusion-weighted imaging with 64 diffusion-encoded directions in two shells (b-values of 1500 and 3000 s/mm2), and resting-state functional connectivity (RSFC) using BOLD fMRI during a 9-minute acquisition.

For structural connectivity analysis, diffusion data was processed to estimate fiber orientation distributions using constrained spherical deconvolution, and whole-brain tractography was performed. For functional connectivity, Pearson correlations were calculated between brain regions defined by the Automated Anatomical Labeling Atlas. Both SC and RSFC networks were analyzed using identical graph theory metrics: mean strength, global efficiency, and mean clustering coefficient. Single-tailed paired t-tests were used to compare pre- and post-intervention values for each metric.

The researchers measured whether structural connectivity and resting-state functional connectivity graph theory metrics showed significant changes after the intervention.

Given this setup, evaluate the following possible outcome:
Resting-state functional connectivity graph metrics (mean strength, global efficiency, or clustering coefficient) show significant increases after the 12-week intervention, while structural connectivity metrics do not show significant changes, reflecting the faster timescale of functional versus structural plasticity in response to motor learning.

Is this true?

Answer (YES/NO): YES